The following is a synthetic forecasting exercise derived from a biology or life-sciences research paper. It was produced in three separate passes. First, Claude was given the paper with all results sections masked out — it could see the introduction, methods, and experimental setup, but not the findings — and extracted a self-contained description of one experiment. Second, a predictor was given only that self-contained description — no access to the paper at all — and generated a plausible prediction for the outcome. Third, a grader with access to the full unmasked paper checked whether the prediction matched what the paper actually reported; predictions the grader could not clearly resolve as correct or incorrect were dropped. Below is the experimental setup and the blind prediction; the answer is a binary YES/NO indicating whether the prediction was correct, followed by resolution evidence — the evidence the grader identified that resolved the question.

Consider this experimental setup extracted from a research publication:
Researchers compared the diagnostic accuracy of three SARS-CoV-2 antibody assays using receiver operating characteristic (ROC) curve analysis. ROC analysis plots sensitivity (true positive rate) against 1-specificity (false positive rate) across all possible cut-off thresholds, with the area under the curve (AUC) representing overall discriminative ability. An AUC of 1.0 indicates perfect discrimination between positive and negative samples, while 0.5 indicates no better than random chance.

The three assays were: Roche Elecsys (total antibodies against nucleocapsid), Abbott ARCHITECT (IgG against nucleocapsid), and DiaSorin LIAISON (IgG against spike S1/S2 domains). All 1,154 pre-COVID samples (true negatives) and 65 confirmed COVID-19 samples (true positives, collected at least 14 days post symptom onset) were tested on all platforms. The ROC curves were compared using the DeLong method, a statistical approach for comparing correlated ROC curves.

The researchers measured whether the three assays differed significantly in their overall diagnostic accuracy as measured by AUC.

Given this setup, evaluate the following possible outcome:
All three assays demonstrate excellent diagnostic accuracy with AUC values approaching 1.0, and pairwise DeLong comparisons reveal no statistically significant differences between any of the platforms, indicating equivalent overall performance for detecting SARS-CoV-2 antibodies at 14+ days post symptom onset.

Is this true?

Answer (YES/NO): YES